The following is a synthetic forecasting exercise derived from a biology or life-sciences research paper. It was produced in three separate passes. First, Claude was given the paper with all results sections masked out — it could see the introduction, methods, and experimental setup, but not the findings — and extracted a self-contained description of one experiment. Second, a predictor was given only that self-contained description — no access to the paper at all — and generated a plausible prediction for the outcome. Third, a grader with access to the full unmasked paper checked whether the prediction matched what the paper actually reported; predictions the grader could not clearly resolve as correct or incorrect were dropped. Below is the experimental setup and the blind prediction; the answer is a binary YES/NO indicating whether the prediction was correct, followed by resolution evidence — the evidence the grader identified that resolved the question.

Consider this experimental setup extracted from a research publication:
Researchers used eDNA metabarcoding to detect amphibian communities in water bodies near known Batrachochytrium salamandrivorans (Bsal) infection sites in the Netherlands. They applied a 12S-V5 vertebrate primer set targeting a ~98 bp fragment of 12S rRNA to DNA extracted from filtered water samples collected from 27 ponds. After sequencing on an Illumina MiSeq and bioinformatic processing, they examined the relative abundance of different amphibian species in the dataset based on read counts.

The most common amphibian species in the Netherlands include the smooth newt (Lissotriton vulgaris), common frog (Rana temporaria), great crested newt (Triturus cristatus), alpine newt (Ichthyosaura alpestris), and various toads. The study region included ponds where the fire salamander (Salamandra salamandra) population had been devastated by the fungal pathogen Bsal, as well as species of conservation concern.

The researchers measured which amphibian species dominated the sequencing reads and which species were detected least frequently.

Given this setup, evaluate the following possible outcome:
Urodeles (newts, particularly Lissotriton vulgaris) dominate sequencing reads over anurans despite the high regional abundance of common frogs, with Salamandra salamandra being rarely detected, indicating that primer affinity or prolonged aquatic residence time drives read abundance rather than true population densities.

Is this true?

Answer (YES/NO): NO